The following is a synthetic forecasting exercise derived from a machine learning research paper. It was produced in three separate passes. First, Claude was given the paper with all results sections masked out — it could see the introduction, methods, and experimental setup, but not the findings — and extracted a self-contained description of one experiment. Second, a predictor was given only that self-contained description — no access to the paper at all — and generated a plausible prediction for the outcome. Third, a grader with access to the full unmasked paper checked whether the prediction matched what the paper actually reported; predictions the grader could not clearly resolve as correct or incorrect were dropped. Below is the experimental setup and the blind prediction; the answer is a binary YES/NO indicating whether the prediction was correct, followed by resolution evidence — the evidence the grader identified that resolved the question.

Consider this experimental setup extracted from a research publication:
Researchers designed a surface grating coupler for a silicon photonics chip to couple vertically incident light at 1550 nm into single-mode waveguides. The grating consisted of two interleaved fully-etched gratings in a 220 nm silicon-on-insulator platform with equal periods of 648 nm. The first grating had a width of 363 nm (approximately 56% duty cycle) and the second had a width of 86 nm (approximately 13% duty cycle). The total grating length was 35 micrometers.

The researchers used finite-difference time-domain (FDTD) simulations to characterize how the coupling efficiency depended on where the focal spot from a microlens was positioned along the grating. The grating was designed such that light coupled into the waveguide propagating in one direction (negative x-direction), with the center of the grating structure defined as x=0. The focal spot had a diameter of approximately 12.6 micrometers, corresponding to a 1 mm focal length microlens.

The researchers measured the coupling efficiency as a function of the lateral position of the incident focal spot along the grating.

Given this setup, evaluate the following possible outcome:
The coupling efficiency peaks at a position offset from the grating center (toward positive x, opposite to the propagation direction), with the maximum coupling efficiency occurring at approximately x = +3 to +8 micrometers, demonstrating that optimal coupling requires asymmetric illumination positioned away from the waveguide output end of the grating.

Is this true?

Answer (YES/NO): NO